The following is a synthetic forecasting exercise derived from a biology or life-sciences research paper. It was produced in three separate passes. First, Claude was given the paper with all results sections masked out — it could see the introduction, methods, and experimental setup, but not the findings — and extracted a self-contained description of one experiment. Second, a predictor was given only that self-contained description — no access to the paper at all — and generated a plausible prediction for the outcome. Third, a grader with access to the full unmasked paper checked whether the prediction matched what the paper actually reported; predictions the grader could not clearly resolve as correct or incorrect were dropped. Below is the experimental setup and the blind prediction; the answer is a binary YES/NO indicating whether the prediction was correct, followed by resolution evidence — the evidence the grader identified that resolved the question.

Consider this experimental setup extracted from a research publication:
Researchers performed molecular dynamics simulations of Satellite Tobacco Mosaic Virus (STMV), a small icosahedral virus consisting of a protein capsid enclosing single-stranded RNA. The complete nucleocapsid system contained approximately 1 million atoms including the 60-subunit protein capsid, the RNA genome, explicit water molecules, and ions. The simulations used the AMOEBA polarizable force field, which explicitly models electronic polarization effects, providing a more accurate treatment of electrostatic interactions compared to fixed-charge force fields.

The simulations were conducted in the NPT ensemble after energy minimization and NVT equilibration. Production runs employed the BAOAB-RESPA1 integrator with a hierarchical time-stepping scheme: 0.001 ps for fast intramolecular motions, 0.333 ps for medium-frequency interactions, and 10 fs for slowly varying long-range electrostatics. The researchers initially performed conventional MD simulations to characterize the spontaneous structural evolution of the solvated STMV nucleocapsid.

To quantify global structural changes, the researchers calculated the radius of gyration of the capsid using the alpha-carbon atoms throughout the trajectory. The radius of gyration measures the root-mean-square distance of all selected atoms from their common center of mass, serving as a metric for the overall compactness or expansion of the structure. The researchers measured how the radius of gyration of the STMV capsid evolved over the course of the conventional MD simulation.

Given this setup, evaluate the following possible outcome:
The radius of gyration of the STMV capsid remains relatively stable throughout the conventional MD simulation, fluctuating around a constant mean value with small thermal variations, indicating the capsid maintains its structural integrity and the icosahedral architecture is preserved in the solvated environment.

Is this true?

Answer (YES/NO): NO